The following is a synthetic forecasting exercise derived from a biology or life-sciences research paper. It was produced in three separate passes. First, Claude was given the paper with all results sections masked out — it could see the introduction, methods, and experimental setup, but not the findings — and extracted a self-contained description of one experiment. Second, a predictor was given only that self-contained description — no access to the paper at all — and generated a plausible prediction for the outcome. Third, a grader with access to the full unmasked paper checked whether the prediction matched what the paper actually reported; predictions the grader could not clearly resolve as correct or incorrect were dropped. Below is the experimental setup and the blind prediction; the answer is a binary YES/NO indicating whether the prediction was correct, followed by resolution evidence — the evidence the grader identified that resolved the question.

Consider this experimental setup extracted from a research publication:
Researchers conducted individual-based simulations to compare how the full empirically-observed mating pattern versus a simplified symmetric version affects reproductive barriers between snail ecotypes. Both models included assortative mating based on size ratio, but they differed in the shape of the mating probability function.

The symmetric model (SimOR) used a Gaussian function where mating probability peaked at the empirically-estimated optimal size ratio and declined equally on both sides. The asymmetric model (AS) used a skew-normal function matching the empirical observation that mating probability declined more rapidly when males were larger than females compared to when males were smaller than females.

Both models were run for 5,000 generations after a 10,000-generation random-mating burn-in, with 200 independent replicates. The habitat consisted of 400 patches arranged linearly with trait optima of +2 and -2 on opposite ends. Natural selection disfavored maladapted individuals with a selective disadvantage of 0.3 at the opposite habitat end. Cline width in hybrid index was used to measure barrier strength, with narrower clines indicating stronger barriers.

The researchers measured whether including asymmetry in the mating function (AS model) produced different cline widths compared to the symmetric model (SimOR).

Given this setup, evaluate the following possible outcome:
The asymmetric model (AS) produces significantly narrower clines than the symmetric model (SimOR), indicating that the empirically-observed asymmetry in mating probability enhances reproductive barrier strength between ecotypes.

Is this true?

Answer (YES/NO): YES